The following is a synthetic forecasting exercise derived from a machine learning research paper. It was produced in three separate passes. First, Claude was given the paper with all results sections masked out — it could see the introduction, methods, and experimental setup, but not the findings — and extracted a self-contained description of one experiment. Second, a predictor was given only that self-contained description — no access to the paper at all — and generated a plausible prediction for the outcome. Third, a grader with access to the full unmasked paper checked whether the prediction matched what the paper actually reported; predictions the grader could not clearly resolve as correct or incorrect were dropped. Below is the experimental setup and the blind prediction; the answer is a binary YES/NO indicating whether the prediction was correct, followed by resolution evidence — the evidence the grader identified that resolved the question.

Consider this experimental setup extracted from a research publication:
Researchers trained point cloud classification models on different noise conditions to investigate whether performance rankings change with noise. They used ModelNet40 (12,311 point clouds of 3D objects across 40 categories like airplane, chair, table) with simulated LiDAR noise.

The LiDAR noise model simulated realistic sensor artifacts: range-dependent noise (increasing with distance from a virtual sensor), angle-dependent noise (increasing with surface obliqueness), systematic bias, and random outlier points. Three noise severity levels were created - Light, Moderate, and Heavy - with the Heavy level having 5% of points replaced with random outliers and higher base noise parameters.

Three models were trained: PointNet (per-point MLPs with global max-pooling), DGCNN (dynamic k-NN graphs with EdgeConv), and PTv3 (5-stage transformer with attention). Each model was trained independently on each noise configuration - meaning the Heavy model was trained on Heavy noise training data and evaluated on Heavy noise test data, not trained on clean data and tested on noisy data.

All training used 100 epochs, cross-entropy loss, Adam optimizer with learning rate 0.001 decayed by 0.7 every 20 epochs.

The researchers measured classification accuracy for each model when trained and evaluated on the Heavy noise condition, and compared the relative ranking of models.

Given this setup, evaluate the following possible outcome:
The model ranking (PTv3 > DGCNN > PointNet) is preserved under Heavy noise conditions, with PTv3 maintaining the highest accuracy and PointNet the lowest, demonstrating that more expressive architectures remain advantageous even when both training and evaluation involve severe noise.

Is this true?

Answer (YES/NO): NO